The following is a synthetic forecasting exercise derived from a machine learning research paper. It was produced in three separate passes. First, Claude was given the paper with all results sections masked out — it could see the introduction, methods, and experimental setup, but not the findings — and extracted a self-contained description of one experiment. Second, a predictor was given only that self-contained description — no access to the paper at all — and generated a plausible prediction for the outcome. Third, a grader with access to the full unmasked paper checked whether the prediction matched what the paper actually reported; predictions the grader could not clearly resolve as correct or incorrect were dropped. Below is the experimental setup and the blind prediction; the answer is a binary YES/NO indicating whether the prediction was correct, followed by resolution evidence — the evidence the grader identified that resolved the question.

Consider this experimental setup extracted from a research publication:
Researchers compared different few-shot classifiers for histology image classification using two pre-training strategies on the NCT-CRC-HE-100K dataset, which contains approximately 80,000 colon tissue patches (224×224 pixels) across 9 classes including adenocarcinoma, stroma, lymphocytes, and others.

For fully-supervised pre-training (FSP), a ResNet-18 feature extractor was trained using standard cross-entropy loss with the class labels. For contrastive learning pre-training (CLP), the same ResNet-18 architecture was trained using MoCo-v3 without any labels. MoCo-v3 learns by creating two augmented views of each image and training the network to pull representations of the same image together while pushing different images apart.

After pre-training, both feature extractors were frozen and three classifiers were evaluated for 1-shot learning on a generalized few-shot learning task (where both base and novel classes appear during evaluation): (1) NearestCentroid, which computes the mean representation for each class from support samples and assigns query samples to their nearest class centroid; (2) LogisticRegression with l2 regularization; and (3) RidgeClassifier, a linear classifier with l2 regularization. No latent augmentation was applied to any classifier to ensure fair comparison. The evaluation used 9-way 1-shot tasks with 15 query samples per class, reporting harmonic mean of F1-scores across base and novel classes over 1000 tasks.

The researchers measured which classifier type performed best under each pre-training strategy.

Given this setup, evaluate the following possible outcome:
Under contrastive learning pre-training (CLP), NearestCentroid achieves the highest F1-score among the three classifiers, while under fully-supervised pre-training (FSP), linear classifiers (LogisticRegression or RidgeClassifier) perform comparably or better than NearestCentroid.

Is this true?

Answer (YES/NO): NO